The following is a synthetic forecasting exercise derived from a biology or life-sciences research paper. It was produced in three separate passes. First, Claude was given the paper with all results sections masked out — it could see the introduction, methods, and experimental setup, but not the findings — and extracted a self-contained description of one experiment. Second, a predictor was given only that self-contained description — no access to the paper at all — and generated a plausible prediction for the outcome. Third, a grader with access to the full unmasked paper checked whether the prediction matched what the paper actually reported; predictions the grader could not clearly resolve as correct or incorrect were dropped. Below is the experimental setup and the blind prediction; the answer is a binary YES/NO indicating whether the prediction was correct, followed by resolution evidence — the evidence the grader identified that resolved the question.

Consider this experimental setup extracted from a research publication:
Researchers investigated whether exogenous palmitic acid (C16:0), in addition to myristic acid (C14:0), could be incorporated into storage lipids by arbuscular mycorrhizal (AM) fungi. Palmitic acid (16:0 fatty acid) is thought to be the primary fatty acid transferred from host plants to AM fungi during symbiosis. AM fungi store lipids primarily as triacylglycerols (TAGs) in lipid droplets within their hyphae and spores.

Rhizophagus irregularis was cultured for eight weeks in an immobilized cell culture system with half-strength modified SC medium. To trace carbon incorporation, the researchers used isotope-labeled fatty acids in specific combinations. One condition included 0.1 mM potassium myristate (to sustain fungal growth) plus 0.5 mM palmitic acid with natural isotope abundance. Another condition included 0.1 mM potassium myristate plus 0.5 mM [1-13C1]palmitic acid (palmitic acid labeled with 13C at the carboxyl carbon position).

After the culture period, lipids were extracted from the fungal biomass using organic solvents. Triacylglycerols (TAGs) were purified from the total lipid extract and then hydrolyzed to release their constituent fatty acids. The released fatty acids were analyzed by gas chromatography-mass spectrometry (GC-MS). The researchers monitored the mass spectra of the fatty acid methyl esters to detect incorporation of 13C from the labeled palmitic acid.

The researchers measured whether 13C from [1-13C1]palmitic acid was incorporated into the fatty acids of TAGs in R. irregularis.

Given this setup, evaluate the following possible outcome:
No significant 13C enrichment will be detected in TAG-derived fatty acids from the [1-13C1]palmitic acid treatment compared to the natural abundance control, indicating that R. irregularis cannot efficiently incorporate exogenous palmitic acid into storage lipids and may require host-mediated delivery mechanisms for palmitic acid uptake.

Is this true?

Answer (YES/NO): NO